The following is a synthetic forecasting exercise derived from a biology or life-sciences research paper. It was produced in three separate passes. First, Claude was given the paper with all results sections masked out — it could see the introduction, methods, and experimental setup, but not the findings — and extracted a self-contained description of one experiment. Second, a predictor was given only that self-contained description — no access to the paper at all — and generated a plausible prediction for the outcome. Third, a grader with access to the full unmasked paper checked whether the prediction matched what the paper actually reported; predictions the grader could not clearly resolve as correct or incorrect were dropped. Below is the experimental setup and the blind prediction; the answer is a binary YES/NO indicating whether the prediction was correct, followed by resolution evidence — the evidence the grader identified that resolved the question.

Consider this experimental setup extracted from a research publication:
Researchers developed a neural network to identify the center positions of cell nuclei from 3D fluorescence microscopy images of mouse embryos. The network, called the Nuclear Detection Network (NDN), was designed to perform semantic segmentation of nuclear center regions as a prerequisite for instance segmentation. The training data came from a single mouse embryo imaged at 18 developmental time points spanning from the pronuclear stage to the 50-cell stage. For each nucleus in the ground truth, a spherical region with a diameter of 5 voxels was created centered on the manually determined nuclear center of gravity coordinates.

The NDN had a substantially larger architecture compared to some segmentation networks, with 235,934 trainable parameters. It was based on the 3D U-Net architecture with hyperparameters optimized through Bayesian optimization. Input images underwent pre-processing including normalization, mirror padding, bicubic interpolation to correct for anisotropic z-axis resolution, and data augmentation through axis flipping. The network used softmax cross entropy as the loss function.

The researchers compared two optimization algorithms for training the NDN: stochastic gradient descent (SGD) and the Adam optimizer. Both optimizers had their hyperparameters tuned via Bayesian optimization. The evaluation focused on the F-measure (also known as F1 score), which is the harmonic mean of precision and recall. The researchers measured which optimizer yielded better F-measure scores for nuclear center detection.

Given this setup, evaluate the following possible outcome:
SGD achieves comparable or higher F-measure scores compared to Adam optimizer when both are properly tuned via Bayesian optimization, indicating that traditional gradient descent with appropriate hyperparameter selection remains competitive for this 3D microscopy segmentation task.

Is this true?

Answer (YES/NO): NO